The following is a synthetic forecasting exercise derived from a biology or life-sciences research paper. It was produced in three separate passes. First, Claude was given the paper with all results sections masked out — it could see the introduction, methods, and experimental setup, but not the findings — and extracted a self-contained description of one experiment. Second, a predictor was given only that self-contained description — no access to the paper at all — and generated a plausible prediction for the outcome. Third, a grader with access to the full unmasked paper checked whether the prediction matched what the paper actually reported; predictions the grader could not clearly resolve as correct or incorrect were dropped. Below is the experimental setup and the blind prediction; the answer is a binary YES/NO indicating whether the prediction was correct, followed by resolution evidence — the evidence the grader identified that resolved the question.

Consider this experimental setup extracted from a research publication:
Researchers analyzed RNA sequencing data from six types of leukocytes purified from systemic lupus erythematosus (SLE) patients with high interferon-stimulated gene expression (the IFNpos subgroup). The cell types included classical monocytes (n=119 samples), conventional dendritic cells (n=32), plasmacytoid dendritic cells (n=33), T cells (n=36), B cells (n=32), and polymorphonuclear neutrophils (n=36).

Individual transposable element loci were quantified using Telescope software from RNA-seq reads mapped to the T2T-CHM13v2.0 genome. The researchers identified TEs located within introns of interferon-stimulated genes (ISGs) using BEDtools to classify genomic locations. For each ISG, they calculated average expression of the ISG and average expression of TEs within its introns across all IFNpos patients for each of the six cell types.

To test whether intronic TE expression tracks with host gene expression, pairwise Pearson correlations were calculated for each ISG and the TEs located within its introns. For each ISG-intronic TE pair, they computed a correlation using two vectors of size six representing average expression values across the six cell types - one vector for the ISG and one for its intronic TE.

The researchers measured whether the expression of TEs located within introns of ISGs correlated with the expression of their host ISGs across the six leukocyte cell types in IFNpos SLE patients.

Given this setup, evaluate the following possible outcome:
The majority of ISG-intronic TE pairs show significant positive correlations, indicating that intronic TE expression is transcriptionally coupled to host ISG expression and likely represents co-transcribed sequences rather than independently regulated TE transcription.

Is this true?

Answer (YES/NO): NO